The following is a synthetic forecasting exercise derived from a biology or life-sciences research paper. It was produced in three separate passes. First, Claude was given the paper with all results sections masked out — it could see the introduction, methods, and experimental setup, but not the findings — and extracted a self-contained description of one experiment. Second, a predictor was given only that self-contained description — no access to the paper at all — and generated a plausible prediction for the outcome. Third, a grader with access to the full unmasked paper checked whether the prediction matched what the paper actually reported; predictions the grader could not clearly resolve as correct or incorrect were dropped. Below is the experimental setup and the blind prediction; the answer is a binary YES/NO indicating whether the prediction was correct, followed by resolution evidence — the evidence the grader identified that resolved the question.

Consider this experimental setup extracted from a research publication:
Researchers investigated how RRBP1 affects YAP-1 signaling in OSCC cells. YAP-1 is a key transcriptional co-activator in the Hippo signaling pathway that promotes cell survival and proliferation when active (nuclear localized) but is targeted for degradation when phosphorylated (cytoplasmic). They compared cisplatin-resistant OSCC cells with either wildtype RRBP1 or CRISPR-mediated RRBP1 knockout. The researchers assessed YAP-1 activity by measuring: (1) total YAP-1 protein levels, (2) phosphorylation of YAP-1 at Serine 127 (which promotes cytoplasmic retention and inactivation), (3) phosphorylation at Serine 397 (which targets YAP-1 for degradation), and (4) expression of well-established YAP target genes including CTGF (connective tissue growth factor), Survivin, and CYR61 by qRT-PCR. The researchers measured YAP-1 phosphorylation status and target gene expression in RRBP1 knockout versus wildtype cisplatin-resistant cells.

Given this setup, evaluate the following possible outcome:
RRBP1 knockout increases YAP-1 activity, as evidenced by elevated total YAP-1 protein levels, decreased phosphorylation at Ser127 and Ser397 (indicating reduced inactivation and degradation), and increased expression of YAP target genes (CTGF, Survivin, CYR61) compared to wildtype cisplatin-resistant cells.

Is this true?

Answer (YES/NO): NO